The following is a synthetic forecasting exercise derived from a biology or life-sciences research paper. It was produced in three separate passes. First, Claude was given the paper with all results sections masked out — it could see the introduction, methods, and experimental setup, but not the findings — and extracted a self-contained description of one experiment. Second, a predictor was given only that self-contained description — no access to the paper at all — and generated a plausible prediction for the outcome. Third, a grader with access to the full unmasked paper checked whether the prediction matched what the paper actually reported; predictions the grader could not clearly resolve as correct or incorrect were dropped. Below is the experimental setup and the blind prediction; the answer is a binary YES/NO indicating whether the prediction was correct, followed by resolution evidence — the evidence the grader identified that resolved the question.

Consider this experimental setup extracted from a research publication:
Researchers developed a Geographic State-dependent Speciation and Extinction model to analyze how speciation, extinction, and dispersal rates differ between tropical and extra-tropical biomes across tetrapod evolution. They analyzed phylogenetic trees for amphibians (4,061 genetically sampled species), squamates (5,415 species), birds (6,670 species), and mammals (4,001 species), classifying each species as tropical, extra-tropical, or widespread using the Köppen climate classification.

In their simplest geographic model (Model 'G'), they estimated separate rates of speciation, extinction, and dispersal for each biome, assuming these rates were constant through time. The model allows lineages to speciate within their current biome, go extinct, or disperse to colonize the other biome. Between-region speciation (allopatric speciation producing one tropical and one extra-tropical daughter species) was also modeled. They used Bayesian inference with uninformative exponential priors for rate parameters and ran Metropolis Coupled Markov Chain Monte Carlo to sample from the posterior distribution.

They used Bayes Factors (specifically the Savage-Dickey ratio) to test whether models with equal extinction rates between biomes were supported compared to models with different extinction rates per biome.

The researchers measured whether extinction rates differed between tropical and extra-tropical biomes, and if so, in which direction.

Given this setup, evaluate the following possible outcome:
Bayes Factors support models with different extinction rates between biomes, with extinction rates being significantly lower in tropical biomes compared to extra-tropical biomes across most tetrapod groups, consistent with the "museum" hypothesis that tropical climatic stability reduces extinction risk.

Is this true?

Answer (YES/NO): YES